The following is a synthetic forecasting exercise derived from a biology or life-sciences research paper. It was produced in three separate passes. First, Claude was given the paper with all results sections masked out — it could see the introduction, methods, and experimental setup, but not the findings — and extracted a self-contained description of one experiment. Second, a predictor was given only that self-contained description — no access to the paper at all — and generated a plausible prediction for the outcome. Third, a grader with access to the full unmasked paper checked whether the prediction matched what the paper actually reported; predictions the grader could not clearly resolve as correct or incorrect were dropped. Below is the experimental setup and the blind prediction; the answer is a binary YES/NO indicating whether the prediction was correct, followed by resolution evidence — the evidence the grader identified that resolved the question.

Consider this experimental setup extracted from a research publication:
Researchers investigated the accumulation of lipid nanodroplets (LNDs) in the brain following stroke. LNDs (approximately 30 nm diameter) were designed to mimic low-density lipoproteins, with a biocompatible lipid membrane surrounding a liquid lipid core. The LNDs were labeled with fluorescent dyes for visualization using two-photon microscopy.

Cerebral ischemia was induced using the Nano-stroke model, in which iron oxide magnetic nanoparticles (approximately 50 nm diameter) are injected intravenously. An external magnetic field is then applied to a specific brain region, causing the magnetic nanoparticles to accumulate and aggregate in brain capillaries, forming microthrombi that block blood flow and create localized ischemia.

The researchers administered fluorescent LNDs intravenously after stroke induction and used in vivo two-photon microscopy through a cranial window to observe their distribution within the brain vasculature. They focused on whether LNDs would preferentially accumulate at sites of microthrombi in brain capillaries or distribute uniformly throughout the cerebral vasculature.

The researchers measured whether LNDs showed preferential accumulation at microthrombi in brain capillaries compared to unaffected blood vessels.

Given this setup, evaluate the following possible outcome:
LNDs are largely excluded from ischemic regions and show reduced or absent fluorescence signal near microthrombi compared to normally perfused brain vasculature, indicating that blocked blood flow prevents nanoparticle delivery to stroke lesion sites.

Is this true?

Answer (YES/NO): NO